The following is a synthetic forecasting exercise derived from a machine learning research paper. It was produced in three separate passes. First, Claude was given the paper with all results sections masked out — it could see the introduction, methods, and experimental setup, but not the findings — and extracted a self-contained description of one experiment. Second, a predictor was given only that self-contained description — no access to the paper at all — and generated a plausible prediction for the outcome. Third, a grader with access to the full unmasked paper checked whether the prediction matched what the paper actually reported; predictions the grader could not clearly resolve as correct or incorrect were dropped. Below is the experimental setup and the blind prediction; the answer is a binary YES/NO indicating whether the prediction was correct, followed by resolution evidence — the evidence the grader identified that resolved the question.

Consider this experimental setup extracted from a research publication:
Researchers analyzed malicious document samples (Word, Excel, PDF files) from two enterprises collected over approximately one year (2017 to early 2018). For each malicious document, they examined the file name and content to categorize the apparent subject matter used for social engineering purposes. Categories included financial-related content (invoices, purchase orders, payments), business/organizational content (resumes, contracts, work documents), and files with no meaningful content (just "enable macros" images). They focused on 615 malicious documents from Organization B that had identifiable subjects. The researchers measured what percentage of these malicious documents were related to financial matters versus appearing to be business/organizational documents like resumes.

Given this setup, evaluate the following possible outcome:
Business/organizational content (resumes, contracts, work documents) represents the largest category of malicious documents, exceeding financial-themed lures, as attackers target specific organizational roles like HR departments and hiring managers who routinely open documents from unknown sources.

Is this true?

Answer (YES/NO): NO